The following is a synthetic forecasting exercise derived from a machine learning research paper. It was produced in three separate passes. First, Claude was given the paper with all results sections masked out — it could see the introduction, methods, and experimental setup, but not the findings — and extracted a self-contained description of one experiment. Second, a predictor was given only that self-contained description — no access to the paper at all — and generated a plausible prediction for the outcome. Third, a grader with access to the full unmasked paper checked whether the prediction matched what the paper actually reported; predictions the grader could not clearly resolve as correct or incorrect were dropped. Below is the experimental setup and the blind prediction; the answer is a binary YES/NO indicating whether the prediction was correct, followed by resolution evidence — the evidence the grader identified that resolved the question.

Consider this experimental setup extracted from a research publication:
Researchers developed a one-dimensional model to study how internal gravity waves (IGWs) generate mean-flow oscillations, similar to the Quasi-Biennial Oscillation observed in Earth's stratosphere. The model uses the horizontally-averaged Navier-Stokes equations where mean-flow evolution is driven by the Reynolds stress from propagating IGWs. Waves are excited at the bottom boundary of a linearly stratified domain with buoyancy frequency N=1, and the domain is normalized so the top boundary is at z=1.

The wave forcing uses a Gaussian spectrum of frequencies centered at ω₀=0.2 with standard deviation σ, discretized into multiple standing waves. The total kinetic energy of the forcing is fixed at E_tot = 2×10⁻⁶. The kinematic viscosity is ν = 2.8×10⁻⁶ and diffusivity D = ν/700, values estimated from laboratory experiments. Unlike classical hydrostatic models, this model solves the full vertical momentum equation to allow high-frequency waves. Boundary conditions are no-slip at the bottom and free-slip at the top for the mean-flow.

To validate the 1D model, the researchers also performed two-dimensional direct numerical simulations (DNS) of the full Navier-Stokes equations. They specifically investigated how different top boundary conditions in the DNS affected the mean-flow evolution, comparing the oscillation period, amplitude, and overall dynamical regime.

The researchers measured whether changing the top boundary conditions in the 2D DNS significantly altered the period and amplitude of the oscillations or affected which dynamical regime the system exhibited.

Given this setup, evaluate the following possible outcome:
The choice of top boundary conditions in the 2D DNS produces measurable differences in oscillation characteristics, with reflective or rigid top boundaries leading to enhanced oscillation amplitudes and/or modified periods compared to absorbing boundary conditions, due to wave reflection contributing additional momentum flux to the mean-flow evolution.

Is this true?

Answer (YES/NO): NO